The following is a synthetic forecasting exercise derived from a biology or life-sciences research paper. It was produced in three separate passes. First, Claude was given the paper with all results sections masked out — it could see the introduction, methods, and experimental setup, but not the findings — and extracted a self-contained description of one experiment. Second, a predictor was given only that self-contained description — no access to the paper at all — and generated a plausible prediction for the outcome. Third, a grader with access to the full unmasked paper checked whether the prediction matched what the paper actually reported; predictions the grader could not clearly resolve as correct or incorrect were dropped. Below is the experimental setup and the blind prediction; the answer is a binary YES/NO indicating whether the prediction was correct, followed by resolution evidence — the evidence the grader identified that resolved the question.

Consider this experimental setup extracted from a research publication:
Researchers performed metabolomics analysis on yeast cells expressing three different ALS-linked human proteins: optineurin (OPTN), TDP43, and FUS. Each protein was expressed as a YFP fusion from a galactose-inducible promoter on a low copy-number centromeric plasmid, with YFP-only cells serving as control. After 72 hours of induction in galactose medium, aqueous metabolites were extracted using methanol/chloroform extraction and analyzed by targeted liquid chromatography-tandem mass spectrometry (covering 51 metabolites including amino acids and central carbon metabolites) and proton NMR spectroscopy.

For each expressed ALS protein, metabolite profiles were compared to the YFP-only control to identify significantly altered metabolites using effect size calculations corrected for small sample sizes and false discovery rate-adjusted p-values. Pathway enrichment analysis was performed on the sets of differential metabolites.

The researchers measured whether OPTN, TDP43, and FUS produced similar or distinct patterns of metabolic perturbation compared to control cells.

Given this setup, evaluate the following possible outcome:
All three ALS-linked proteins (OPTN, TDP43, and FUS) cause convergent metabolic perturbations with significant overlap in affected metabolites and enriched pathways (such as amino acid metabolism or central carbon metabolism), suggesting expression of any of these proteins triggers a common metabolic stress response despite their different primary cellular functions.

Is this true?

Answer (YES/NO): NO